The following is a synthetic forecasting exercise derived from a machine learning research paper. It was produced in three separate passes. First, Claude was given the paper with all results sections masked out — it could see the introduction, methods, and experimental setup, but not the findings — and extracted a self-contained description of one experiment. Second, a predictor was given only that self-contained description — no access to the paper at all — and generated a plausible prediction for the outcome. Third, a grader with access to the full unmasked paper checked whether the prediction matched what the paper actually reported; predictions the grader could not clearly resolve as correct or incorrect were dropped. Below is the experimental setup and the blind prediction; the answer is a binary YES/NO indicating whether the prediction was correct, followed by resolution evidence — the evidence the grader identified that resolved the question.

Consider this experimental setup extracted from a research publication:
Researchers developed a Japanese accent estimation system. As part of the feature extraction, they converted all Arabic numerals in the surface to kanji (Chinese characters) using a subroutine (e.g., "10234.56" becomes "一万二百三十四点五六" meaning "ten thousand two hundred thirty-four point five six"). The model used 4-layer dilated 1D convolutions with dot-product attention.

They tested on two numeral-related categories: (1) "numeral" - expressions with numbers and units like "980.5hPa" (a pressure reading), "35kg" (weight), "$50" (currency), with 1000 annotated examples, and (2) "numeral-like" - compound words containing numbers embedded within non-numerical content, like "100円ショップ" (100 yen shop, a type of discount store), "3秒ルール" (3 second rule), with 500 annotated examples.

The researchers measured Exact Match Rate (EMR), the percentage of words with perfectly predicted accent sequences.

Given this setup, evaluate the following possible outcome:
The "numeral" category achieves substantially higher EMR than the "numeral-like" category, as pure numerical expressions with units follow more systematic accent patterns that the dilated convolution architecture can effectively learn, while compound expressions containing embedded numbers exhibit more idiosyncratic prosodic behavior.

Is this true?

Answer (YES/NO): YES